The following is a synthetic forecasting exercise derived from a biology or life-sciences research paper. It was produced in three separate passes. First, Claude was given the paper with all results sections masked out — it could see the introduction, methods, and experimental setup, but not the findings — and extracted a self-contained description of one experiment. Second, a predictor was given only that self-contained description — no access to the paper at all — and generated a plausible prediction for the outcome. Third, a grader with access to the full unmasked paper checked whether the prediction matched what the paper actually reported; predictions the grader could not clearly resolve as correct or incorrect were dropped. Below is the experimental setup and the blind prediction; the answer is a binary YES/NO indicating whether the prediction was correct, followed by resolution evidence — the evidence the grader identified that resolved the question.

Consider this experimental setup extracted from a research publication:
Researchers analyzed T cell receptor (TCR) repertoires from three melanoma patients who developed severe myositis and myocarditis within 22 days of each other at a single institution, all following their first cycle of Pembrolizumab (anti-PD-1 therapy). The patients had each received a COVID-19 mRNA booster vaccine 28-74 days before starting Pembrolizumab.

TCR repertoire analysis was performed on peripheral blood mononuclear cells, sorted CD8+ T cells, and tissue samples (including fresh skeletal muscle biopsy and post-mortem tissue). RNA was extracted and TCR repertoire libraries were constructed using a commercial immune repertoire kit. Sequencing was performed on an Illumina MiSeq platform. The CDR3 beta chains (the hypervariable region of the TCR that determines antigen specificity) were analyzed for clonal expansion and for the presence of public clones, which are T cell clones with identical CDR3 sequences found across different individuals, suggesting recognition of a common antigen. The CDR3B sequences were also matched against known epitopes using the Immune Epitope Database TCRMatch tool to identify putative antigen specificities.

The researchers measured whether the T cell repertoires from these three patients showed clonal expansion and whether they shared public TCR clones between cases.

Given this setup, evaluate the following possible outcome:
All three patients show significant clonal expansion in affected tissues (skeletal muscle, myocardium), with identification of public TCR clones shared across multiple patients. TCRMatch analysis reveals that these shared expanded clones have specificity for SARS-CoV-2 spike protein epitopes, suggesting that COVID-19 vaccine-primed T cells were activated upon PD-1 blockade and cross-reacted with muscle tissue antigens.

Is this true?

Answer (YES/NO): NO